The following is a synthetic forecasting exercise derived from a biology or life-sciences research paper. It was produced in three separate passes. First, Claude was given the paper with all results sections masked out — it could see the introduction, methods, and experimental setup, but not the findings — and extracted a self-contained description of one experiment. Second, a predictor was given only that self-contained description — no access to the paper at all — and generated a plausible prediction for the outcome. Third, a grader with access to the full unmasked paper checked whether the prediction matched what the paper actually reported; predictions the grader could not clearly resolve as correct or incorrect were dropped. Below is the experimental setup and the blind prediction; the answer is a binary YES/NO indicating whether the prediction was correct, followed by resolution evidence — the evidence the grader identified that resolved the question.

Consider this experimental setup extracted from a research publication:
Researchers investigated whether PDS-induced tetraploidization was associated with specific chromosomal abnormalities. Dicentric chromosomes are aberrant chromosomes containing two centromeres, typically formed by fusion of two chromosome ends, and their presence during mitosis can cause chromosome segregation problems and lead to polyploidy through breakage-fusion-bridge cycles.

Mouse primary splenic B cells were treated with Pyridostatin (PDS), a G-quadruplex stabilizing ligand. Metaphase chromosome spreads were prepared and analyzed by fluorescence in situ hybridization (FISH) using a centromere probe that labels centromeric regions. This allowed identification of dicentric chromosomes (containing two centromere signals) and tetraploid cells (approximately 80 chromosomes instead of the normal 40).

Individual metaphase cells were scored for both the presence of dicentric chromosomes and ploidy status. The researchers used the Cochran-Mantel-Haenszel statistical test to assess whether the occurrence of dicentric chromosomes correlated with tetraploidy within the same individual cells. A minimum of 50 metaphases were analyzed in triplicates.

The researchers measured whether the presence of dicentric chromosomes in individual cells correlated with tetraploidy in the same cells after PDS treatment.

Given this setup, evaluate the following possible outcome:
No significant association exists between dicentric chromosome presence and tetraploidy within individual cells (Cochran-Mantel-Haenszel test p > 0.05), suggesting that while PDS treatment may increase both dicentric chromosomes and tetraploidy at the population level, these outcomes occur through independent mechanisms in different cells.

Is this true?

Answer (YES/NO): NO